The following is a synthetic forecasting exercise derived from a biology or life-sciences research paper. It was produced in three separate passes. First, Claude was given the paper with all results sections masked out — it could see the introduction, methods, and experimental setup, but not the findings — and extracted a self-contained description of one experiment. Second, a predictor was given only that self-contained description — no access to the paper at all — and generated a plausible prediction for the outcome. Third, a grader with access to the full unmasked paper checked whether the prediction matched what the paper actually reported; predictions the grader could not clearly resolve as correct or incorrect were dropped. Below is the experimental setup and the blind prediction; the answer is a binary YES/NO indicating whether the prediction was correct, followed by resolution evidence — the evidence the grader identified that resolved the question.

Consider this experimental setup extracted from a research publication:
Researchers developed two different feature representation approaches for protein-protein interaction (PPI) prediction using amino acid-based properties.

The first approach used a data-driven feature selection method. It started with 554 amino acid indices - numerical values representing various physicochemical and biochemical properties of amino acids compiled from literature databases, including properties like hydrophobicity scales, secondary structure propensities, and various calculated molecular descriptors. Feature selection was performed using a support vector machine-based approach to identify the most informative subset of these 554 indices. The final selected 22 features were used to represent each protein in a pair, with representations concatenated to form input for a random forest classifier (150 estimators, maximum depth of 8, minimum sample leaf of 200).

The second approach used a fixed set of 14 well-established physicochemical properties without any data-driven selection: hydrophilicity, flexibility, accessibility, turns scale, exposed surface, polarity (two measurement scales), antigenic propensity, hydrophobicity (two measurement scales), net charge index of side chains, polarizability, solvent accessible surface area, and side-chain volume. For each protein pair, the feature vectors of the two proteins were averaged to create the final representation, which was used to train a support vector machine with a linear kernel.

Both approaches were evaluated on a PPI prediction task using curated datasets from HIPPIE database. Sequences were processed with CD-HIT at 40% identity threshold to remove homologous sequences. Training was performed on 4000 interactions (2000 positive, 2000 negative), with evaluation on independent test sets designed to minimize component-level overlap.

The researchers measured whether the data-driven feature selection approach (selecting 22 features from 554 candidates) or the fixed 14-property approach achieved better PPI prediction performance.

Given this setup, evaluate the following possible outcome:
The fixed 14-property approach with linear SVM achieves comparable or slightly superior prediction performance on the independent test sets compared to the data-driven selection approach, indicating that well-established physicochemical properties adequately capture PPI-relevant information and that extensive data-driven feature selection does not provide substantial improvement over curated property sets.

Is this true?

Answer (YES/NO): YES